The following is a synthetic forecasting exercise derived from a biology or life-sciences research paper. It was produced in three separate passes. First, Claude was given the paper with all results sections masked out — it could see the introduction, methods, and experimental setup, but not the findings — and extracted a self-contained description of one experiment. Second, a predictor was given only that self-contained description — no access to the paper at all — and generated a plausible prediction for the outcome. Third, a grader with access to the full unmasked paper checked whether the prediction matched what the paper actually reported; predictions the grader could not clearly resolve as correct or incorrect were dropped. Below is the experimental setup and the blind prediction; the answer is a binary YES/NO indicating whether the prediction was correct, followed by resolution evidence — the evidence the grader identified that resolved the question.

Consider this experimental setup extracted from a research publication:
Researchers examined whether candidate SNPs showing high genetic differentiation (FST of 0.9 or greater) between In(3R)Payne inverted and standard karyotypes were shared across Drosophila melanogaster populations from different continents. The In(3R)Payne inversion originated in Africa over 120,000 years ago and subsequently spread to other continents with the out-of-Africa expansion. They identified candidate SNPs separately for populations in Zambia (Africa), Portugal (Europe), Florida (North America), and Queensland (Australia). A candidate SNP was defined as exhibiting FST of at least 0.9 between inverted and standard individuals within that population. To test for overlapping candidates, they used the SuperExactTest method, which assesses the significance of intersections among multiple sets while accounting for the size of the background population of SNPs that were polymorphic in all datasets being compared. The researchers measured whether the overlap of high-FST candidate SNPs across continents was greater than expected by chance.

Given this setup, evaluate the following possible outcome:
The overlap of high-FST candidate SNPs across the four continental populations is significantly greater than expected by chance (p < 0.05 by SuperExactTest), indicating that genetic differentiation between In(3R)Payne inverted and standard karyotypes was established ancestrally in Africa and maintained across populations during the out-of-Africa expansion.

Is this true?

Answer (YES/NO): NO